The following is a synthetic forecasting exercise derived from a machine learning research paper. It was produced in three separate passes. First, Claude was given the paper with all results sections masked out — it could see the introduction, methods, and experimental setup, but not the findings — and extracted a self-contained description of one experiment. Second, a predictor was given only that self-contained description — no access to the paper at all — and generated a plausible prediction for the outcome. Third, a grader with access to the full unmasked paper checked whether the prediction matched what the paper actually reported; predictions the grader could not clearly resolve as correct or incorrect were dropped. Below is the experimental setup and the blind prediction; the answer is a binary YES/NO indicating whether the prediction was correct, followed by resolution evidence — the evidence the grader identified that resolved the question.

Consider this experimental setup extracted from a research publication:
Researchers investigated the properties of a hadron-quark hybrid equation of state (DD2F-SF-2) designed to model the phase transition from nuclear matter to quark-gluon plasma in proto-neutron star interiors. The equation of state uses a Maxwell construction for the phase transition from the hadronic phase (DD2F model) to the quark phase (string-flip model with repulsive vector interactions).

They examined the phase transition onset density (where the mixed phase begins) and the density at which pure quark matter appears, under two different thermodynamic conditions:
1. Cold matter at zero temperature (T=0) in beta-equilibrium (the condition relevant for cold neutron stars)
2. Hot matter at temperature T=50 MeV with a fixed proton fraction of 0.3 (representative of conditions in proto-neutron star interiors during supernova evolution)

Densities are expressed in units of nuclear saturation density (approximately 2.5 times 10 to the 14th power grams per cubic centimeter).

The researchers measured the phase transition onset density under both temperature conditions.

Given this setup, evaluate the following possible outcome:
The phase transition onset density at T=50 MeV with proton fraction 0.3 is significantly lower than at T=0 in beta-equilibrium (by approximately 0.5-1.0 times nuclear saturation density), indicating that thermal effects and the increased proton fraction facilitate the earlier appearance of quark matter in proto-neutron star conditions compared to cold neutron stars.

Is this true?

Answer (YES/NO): NO